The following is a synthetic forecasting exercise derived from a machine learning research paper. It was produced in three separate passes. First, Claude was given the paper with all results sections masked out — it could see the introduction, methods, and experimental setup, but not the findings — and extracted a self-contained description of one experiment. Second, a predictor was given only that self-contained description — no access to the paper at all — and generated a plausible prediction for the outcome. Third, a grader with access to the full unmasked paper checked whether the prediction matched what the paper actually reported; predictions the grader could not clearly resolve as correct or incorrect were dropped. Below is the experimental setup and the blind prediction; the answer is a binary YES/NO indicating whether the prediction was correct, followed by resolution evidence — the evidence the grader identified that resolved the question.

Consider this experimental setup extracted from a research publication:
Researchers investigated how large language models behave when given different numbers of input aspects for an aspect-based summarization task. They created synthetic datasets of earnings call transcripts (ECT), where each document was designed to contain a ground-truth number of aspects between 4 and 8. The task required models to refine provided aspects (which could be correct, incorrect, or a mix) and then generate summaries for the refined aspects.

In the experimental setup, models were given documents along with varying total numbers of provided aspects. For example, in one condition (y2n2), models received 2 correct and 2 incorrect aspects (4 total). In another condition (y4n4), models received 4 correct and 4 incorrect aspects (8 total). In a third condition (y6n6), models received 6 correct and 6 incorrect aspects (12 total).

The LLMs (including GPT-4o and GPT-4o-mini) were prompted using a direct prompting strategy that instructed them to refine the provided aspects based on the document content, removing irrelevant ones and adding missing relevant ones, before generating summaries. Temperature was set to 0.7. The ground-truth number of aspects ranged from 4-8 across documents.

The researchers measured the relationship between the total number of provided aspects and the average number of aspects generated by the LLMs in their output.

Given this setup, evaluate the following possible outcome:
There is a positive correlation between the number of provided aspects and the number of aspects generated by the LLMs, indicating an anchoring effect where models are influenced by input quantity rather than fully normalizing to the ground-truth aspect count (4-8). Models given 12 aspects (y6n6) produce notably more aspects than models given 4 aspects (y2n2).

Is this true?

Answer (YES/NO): YES